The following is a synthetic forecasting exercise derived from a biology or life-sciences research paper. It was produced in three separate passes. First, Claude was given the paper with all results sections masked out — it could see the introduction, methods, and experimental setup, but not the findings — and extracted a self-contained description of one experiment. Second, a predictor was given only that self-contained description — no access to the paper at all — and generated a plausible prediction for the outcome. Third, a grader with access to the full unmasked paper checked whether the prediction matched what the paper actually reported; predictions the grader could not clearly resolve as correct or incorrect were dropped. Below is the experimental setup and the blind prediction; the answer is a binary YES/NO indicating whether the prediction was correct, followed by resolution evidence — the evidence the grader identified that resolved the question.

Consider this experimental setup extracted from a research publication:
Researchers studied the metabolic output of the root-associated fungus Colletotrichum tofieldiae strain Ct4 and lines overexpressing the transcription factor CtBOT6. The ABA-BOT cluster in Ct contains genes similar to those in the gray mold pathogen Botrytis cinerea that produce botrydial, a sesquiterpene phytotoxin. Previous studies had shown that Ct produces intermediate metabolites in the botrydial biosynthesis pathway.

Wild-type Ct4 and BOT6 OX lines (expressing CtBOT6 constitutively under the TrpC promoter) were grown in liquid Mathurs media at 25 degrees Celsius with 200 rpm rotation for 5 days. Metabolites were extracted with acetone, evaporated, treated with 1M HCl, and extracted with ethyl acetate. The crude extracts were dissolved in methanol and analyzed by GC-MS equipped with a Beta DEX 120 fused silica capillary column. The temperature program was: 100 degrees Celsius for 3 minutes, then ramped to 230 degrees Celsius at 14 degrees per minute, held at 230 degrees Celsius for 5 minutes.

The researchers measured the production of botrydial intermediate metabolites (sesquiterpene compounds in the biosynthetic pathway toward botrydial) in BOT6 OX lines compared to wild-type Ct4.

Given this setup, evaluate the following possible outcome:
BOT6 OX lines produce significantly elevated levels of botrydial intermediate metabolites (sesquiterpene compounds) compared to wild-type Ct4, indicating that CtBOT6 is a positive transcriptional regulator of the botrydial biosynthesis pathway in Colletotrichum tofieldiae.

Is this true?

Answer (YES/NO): YES